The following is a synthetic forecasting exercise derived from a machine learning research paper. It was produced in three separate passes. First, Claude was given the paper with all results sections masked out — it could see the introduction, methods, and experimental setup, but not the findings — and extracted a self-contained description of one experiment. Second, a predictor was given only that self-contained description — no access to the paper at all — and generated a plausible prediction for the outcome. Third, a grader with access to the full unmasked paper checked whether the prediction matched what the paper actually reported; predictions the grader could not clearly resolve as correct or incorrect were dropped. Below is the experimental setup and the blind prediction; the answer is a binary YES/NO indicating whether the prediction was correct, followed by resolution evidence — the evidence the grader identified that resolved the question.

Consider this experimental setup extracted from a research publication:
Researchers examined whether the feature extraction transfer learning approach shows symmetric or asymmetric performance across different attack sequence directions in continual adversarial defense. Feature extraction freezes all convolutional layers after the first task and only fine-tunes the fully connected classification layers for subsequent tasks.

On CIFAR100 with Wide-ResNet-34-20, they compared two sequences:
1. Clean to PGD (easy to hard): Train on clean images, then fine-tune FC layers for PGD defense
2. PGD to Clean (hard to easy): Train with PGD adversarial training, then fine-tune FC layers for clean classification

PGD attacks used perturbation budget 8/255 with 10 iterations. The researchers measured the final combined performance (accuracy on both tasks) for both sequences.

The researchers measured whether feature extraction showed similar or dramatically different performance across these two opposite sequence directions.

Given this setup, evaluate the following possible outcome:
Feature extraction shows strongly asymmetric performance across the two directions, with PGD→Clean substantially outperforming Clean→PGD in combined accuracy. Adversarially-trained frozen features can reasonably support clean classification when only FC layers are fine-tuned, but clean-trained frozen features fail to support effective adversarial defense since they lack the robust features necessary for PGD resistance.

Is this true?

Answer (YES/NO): YES